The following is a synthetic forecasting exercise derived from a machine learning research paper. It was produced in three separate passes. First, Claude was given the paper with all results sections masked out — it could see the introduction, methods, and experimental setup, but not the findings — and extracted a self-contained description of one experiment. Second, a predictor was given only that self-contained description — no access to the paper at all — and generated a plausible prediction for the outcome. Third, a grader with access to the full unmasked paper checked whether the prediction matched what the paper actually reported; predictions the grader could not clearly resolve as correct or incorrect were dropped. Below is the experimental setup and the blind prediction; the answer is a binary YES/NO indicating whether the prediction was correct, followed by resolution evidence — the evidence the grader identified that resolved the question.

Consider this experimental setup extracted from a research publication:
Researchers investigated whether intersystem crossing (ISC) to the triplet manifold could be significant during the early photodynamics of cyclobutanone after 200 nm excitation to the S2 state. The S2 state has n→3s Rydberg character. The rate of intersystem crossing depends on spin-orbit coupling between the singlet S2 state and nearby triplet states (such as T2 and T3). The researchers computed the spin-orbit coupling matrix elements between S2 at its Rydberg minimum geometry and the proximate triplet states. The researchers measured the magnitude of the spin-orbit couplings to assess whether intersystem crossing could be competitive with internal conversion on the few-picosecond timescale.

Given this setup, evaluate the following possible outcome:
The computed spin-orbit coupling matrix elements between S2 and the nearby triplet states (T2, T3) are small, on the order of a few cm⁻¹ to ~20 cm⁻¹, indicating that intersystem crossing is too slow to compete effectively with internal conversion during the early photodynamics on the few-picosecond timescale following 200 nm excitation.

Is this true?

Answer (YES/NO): NO